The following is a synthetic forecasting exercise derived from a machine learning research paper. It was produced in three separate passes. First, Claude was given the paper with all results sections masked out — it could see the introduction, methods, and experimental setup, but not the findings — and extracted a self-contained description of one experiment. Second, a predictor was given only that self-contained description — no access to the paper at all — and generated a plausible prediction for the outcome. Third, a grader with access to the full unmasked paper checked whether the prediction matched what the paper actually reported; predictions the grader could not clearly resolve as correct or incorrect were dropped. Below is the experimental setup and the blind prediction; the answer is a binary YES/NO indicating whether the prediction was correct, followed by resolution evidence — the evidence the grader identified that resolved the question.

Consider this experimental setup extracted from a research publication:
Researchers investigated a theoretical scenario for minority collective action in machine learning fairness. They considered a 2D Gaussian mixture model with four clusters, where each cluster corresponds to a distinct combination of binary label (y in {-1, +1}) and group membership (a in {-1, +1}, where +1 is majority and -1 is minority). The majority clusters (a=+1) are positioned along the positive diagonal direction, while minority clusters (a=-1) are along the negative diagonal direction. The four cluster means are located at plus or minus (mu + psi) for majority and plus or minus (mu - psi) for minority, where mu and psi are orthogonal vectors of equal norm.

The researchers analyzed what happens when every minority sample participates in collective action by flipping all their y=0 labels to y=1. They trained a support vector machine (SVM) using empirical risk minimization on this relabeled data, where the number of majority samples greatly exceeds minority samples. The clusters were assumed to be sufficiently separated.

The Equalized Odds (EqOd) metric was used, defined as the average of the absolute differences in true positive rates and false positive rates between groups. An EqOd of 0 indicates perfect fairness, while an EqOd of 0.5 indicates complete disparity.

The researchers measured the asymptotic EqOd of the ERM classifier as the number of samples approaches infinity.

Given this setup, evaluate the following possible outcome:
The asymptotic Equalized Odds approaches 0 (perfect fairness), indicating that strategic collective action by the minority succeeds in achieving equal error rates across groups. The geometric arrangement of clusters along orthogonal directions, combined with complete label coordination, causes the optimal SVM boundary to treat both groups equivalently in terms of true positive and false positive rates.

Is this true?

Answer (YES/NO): NO